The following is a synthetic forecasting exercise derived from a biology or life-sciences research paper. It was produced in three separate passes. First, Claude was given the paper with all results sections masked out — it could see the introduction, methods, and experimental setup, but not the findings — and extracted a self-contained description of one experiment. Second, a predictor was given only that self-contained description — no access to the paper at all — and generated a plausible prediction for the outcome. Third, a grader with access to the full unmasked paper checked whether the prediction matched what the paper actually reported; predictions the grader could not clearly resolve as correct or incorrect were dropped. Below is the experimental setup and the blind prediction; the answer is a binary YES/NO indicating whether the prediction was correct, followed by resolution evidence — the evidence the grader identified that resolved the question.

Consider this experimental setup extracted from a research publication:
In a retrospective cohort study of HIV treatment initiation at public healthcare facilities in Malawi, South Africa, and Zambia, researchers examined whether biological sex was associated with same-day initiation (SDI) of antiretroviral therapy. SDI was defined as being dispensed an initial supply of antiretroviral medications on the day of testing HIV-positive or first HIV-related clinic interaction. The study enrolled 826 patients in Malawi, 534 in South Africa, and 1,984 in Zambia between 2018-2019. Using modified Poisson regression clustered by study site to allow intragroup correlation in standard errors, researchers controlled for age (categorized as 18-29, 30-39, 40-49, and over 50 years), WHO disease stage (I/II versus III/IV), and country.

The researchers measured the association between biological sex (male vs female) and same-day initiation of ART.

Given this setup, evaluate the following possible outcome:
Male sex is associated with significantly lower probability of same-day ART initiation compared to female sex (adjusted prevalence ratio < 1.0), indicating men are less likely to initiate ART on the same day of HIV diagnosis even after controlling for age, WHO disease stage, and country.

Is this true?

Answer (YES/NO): NO